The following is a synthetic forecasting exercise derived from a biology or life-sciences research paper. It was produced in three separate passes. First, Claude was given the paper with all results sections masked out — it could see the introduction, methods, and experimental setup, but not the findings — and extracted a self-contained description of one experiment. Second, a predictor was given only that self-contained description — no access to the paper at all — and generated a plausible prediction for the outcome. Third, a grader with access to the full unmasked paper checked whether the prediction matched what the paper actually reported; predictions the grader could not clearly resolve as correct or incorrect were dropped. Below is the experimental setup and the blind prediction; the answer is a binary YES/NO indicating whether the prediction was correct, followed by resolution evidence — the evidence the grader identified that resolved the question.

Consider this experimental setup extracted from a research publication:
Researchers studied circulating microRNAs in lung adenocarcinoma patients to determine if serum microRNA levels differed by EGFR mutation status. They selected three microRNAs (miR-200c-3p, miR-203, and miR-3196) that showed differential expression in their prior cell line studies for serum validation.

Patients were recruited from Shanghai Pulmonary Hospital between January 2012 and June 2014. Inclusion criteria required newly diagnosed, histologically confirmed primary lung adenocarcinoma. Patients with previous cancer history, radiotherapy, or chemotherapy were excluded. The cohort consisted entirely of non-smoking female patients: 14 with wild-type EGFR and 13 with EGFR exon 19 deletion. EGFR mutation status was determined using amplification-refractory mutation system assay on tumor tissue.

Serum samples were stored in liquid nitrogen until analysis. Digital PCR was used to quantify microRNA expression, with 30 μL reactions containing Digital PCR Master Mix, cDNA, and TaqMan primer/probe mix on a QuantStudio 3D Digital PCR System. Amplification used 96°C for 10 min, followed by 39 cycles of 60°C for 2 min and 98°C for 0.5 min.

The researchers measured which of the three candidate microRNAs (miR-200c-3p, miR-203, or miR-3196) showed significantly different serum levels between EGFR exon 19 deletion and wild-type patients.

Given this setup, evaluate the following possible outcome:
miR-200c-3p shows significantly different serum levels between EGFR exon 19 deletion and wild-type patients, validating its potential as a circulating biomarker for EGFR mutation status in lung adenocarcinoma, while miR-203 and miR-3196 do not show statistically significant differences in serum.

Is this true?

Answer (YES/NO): NO